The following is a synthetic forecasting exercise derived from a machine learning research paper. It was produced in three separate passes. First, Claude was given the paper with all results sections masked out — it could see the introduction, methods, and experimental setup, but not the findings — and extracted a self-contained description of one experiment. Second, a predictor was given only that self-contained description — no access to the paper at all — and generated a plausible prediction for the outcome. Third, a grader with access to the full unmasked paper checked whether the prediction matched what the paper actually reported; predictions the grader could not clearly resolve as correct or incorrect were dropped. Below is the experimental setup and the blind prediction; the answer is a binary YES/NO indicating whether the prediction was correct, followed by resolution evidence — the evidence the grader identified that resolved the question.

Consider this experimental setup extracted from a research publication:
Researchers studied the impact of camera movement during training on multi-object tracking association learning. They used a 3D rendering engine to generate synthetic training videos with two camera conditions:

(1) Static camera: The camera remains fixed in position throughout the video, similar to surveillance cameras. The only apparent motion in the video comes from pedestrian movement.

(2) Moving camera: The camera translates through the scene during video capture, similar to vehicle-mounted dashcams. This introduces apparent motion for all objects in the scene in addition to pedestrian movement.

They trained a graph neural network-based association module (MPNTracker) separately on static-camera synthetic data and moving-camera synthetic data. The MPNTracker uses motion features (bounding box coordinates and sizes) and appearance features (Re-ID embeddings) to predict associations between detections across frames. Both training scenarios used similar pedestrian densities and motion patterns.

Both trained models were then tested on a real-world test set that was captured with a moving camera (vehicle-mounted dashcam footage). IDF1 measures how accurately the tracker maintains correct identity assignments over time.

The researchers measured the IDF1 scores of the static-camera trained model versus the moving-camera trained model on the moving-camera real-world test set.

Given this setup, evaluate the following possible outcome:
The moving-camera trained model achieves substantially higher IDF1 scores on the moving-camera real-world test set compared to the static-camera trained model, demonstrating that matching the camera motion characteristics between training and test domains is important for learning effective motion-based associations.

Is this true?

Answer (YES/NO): YES